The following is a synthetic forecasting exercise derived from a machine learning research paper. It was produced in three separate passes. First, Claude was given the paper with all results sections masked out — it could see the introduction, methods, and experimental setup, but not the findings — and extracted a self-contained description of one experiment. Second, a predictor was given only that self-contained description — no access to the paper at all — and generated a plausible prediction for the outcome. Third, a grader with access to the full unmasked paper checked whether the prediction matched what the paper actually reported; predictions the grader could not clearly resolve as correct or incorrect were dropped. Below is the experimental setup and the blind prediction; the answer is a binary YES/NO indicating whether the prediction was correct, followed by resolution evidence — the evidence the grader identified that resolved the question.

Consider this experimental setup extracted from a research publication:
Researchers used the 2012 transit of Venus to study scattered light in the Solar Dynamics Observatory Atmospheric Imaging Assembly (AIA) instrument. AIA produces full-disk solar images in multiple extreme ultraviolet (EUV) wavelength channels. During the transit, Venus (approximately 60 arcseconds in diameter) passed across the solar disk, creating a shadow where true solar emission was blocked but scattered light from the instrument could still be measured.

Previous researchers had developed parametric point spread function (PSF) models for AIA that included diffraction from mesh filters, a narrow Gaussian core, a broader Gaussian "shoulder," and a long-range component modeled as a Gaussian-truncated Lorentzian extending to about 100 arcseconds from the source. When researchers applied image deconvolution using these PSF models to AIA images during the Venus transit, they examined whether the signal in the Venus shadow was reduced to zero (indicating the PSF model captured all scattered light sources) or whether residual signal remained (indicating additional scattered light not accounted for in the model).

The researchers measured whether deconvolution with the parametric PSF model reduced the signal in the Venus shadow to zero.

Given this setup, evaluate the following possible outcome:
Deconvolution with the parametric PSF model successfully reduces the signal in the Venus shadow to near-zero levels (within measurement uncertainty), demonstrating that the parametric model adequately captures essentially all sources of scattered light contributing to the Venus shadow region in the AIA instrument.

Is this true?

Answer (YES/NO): NO